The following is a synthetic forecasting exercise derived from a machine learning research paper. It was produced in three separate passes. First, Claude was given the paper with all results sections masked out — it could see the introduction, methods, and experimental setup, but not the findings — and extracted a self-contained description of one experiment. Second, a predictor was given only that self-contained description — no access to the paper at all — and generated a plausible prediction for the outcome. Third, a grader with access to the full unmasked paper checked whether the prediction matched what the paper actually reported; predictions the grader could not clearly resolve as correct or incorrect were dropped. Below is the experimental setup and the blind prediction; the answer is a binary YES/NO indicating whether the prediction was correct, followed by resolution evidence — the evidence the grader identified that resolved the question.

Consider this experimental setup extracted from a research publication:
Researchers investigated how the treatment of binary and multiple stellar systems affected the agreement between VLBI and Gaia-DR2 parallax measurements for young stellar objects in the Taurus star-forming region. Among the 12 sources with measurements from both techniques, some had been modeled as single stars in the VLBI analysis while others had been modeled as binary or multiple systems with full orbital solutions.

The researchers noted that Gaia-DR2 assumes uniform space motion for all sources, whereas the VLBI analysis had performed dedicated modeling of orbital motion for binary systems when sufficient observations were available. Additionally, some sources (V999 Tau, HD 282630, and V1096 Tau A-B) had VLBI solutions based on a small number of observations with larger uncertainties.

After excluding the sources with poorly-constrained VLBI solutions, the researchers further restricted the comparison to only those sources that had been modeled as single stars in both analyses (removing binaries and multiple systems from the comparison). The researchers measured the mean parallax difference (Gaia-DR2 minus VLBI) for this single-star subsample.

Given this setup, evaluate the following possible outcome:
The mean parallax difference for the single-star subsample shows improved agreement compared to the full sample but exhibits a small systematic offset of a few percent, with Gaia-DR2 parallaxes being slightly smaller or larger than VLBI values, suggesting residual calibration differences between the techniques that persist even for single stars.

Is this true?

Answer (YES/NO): NO